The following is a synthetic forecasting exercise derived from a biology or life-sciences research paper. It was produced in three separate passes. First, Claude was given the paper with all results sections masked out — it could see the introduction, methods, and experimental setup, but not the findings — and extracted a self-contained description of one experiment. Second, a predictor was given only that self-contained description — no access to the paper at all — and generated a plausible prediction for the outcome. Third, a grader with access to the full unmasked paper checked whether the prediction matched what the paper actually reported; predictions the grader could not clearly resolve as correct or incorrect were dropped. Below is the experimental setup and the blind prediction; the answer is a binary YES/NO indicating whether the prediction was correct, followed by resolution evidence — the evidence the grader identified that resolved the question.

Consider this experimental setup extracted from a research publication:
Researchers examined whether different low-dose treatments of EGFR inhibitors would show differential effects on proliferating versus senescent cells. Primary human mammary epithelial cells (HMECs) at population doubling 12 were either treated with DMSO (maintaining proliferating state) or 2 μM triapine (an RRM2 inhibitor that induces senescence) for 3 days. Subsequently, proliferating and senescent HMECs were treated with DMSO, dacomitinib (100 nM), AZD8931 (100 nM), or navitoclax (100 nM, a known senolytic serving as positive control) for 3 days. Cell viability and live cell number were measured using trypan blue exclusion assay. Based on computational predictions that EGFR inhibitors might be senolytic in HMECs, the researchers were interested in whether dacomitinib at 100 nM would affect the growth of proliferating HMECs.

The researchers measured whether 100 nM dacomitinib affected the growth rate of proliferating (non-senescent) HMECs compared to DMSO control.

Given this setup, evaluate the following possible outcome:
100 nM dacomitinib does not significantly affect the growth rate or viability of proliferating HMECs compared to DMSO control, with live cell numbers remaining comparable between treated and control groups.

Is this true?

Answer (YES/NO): YES